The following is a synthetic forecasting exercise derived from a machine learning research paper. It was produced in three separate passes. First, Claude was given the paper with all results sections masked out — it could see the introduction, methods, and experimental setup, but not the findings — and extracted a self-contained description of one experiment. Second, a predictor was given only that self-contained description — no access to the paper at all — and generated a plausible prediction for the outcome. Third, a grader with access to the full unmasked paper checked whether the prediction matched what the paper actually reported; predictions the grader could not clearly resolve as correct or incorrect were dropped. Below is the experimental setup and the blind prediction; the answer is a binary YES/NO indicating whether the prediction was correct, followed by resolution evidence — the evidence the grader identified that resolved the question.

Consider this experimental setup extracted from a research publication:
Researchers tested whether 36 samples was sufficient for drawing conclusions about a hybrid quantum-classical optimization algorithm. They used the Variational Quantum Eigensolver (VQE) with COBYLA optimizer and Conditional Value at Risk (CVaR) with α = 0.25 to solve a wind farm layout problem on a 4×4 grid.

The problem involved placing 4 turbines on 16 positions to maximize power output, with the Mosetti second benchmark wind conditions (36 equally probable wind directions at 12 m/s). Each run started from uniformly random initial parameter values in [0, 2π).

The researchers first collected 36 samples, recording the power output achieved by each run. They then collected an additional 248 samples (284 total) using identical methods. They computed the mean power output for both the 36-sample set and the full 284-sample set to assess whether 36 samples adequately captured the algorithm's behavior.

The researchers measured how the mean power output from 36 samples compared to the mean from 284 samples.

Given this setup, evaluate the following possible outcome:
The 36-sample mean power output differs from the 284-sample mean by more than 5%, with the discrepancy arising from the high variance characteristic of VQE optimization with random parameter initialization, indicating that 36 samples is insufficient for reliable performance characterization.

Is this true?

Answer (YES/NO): NO